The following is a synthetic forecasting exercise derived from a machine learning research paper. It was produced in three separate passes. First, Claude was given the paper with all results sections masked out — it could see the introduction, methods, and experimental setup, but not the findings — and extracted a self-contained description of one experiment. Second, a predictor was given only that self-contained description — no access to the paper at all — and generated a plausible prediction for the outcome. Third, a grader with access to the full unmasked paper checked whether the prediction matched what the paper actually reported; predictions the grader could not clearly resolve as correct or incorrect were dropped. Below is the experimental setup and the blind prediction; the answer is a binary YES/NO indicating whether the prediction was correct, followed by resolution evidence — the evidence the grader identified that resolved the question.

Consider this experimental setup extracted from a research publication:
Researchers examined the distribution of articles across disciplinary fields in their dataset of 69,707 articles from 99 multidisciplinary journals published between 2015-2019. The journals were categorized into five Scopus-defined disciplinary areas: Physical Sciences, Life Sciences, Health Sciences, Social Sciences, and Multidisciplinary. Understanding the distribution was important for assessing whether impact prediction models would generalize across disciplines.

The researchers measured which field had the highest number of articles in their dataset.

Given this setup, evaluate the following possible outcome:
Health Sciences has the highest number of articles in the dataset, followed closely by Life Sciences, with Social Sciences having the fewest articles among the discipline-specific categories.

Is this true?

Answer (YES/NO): NO